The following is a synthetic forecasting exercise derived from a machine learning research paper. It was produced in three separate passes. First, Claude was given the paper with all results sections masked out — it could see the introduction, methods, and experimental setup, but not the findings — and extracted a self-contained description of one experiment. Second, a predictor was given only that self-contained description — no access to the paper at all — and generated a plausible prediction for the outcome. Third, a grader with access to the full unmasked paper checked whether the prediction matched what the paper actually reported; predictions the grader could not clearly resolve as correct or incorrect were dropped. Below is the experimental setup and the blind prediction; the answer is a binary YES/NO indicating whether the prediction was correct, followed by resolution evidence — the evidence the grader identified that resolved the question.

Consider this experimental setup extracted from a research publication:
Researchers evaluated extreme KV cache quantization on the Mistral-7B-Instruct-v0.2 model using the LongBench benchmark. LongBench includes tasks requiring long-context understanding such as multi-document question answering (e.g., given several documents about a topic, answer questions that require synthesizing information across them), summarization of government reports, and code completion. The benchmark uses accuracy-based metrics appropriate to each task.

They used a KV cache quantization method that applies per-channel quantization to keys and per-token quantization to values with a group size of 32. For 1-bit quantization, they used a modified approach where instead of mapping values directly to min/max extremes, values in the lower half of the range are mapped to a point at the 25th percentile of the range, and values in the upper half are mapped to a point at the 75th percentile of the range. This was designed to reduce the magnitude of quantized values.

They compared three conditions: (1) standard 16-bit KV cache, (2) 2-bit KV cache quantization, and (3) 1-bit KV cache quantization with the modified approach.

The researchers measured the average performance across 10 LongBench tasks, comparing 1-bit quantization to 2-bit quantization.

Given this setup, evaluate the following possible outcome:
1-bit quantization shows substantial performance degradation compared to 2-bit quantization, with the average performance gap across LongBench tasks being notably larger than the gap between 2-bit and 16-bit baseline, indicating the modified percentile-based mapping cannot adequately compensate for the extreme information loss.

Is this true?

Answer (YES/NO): YES